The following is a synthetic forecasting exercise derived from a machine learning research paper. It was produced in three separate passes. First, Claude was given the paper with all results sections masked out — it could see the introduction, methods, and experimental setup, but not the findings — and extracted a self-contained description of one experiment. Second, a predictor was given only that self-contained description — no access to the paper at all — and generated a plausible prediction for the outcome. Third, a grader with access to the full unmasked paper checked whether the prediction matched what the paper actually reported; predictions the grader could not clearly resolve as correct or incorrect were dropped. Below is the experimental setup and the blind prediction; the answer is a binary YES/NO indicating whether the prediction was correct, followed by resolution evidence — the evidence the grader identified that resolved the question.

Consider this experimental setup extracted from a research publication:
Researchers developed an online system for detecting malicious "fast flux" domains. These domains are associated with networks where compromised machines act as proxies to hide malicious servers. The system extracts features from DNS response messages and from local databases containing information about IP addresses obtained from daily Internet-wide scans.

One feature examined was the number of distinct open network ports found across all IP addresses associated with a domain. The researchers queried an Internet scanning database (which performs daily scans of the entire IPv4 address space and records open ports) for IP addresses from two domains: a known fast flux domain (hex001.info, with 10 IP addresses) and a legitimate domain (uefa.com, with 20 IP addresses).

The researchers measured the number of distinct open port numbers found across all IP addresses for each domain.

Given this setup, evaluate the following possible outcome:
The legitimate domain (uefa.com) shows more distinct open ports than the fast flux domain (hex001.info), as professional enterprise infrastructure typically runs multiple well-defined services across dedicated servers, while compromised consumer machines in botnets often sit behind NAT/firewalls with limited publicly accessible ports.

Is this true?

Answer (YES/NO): NO